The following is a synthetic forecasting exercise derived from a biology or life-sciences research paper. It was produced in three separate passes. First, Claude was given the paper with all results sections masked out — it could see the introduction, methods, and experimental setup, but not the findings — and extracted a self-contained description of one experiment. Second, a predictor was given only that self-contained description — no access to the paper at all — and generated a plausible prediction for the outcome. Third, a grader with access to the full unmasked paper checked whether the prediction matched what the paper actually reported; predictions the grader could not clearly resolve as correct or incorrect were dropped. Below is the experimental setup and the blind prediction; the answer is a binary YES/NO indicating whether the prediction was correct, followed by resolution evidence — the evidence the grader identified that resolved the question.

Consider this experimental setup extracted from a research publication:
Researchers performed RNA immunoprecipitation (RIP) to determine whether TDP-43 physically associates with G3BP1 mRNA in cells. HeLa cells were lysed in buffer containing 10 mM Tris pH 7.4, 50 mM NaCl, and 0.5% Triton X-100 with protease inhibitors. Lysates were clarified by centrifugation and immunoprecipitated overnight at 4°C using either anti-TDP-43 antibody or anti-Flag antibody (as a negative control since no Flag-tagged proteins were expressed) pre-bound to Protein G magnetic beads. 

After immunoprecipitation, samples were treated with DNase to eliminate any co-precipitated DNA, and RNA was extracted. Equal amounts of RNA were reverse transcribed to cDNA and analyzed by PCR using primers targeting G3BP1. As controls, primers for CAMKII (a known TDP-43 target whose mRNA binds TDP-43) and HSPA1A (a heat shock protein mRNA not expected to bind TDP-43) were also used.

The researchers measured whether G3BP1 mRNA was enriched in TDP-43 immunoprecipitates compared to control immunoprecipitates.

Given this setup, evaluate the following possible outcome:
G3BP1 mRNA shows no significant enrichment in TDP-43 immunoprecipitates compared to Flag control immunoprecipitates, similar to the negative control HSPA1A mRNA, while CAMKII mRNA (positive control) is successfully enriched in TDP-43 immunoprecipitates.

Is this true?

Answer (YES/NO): NO